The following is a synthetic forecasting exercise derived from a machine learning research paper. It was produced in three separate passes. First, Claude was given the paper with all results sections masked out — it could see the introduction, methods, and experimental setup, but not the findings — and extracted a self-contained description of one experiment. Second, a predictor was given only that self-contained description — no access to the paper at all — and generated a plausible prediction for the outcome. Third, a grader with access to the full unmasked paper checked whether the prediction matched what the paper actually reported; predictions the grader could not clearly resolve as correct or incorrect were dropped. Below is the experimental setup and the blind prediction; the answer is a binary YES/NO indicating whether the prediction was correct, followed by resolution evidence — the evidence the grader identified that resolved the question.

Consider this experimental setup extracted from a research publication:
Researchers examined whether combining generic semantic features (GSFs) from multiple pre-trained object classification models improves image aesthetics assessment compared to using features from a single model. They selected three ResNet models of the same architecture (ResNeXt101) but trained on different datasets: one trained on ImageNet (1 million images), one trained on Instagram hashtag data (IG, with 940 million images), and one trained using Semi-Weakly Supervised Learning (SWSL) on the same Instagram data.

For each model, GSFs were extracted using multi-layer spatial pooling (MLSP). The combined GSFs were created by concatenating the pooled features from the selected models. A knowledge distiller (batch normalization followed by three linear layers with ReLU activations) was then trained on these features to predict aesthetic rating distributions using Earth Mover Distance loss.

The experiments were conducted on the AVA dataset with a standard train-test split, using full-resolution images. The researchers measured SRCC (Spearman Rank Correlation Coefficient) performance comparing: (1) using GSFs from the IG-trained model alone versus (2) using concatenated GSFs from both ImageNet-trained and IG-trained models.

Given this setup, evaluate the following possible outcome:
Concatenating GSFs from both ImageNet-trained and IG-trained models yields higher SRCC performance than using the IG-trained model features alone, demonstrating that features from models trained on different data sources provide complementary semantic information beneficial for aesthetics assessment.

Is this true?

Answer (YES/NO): YES